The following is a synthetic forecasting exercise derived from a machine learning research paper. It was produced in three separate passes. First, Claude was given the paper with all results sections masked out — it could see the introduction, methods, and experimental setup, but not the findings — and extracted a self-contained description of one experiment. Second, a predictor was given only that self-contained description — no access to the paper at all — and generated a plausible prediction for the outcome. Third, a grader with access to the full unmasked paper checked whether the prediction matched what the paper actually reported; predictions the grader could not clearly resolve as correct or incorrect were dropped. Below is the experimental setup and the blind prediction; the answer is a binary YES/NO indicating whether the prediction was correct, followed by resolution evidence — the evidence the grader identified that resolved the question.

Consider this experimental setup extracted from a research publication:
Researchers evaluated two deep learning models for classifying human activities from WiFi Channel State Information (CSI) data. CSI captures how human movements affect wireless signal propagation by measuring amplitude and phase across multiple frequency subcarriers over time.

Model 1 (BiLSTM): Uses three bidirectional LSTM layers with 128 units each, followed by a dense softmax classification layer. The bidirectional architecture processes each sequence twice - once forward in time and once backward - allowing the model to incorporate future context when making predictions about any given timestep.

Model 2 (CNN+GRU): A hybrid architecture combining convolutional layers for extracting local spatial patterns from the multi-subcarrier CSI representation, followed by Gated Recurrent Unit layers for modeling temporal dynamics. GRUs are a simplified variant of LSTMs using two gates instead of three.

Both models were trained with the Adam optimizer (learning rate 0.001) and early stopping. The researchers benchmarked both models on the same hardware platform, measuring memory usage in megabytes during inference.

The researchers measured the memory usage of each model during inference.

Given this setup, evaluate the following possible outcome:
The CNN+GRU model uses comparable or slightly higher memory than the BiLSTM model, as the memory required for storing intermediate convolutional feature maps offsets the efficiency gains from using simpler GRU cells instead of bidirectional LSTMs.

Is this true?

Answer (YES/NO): NO